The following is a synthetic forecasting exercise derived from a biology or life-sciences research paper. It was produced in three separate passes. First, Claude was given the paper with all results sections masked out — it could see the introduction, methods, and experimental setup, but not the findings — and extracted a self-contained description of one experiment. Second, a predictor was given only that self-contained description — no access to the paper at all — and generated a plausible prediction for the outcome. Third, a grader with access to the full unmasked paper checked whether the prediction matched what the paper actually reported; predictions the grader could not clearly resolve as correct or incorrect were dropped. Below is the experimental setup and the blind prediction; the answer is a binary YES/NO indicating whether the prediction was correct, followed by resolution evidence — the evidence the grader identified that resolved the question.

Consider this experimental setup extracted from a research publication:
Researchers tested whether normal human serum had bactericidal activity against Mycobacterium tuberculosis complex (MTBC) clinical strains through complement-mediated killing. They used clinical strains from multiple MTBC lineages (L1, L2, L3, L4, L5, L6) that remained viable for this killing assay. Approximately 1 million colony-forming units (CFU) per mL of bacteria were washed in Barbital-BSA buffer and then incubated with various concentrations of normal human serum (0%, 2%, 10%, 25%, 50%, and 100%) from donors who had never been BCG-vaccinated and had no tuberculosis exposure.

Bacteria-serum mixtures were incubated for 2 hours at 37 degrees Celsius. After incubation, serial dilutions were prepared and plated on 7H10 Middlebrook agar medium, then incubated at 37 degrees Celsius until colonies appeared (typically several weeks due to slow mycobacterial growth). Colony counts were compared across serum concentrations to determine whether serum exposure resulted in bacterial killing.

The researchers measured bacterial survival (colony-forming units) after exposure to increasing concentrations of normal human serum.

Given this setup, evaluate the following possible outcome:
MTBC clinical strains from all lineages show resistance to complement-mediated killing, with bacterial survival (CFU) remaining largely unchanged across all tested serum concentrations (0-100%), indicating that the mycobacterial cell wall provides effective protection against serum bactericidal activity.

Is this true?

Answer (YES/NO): YES